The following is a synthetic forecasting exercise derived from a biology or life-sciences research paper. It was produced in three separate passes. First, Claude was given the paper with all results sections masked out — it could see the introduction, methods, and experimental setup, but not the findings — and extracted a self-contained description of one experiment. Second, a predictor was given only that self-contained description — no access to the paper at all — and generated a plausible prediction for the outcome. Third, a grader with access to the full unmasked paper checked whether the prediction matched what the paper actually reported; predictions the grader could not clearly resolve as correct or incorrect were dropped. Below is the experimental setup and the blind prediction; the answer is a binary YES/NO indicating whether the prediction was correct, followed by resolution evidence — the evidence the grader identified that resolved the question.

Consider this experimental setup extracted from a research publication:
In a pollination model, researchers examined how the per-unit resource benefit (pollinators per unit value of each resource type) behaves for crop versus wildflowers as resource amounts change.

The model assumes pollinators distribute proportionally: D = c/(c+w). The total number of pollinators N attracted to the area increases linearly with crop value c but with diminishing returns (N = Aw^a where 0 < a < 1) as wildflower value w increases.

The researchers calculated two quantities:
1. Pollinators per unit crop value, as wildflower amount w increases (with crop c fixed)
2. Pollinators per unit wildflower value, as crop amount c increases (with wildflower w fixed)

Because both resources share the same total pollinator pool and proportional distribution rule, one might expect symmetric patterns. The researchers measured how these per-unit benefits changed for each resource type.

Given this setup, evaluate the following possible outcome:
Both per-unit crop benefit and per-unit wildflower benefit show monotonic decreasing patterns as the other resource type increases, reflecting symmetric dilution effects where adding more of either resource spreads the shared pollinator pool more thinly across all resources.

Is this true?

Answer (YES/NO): NO